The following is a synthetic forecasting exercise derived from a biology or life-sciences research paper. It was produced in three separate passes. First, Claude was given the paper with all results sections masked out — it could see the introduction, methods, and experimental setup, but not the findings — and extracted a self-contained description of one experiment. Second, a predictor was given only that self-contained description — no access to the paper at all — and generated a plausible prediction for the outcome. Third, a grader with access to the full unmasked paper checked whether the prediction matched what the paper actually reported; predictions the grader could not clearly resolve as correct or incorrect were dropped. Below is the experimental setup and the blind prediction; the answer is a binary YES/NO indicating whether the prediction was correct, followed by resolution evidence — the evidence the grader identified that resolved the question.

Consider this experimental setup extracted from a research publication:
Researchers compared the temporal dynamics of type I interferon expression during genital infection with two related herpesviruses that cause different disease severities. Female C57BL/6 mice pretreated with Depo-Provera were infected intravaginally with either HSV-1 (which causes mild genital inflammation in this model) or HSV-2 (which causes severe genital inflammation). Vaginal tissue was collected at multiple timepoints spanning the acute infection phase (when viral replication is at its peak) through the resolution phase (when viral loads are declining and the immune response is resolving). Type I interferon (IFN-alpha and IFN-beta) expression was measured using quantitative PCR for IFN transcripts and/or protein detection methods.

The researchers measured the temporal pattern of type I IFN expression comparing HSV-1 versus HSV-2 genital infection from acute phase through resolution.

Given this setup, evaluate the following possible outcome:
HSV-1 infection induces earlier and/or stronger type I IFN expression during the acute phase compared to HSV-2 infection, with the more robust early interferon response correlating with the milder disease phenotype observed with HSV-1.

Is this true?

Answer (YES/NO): NO